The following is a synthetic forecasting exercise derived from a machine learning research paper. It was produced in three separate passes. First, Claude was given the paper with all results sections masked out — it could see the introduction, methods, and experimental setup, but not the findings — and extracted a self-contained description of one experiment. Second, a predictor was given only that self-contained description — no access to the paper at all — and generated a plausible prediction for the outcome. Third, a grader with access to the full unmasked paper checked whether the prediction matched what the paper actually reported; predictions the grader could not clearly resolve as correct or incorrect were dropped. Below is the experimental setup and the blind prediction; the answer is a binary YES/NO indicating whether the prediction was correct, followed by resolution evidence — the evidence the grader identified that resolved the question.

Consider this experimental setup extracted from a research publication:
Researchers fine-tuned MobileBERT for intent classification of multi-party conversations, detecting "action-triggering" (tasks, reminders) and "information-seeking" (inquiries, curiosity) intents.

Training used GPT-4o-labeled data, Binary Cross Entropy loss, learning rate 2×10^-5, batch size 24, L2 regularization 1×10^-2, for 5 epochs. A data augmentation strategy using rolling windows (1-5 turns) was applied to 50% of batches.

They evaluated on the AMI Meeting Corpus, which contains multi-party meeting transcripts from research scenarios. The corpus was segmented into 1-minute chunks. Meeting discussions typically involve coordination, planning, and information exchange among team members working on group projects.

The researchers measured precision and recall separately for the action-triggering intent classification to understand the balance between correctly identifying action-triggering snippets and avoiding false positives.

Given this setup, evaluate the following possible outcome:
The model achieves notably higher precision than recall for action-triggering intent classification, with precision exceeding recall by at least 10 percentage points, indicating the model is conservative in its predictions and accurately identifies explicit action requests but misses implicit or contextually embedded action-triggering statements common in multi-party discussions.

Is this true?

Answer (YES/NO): NO